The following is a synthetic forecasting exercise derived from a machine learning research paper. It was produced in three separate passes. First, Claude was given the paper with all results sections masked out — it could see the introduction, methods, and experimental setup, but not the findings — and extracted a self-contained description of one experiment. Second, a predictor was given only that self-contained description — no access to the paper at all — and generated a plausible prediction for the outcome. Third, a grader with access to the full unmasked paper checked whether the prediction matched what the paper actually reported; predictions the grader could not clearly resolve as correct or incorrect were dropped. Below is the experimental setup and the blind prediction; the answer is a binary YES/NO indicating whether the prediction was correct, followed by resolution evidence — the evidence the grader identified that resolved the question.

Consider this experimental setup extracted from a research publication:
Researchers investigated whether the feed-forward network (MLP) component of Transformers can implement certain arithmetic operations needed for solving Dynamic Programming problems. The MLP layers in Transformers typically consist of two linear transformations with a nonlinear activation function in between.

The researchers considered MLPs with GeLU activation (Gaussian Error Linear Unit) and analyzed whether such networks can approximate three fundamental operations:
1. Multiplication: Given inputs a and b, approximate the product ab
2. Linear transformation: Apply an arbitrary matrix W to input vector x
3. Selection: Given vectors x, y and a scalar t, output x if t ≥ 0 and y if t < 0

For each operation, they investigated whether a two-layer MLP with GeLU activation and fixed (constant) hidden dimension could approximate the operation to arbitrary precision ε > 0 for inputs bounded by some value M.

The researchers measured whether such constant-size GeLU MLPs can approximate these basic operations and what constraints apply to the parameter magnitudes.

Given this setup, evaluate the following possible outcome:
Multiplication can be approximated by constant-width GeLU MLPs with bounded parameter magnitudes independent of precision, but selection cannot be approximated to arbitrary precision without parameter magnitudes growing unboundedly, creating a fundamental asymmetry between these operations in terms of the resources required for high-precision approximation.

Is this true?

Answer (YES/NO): NO